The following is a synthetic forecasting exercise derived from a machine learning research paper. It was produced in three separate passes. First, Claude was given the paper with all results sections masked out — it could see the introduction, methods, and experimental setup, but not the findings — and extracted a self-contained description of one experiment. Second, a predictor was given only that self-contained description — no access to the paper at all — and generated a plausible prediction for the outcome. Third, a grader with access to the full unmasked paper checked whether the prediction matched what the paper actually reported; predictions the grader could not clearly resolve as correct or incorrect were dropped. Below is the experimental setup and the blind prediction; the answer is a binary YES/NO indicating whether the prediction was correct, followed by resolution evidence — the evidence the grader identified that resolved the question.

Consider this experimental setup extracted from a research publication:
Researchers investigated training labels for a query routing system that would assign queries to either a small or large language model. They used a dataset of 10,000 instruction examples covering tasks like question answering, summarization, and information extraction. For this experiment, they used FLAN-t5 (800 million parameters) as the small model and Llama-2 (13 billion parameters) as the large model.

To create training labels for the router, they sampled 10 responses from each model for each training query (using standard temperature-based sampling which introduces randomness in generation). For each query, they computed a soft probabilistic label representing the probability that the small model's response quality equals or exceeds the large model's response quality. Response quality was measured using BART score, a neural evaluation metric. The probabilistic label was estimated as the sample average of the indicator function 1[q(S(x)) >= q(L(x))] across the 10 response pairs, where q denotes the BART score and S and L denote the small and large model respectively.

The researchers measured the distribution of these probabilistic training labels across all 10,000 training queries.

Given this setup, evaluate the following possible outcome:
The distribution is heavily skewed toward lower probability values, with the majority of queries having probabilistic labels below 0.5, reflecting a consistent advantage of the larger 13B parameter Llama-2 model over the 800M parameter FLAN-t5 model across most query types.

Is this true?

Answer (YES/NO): YES